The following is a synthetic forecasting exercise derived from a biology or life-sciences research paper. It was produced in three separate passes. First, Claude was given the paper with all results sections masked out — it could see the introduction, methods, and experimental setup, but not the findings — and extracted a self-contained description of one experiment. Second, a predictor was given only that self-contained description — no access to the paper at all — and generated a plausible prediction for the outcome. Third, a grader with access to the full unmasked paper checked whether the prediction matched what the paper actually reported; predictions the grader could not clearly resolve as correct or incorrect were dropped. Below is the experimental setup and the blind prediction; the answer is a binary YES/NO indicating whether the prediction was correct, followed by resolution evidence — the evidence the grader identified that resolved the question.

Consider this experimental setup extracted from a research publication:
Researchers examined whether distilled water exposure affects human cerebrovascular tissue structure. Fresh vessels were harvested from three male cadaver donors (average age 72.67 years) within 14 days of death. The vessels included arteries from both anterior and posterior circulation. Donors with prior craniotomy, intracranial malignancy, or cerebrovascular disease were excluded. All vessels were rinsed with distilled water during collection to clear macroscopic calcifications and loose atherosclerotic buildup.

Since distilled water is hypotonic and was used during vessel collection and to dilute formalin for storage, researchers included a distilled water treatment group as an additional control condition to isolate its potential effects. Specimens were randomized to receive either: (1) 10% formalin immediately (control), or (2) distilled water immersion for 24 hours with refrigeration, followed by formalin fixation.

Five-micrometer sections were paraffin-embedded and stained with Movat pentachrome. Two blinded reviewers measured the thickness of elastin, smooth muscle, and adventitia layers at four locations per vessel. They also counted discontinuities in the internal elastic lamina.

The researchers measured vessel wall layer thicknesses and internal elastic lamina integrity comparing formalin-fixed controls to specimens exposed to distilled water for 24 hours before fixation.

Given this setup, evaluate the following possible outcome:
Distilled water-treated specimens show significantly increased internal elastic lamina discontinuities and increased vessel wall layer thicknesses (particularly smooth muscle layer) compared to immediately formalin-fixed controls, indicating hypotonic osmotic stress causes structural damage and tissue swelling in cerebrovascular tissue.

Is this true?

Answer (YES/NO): NO